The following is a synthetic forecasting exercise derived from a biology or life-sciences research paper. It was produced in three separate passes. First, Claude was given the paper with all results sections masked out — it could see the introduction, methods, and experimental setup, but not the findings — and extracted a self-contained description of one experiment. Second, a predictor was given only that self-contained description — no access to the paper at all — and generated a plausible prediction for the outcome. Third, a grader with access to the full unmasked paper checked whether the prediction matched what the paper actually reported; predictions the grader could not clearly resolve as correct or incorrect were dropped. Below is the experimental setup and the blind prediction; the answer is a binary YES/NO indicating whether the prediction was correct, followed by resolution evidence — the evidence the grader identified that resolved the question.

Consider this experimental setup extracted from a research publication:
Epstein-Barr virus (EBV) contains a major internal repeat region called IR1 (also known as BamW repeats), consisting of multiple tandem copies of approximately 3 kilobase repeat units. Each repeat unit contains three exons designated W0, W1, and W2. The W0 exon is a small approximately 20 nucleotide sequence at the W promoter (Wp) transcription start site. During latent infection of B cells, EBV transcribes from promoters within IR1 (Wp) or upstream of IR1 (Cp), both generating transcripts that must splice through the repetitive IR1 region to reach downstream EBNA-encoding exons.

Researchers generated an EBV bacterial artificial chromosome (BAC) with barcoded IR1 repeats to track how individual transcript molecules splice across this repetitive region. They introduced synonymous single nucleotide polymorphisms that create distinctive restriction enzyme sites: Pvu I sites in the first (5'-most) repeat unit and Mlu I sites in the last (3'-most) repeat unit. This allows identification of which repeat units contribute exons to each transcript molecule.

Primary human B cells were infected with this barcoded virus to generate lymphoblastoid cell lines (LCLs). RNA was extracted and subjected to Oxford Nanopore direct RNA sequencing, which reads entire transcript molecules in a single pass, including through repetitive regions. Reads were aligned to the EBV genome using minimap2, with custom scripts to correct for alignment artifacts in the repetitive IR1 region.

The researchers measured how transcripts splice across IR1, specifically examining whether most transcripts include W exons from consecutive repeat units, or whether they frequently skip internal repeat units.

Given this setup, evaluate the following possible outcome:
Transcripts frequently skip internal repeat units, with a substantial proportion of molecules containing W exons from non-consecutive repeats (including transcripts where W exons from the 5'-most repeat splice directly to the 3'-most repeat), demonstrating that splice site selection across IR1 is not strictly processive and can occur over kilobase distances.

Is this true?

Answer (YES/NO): NO